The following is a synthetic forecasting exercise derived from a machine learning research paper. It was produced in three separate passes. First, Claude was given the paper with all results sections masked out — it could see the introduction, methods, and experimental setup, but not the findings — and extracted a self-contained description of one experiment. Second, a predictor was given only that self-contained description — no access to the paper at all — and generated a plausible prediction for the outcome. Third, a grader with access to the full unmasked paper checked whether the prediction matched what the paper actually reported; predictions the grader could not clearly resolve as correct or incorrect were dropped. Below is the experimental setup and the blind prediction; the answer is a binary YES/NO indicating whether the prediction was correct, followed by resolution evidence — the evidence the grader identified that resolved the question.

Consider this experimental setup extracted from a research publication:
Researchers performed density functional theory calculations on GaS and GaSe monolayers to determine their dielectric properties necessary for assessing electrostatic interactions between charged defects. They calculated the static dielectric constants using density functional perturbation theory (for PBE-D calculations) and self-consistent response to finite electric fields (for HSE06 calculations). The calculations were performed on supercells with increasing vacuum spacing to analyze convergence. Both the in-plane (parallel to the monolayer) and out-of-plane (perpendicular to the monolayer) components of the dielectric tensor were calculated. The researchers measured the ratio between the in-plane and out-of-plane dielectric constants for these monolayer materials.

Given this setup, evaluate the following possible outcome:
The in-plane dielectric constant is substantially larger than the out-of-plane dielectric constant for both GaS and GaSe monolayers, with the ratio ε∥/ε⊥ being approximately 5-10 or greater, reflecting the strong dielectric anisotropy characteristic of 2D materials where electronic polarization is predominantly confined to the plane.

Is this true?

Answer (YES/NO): NO